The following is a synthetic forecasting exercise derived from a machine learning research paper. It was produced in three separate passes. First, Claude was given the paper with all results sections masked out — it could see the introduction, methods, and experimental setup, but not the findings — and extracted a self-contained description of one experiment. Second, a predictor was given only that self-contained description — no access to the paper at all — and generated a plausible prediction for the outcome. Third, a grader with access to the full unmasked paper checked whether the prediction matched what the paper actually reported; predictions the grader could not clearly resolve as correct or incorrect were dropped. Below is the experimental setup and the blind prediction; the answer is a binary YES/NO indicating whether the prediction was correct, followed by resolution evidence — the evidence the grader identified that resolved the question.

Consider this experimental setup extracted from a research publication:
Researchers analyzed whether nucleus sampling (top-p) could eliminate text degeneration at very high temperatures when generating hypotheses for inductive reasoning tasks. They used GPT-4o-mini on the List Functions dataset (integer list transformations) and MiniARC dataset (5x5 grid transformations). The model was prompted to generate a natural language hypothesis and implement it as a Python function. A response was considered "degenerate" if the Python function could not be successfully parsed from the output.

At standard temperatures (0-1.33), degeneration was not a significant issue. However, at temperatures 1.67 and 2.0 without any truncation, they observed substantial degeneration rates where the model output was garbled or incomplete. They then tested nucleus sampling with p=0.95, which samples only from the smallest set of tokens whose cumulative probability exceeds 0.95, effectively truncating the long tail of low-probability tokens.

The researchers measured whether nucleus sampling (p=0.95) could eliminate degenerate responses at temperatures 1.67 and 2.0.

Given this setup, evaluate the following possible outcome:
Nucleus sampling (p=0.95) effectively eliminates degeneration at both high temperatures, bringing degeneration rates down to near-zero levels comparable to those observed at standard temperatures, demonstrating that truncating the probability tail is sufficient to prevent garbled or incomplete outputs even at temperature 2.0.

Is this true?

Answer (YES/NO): YES